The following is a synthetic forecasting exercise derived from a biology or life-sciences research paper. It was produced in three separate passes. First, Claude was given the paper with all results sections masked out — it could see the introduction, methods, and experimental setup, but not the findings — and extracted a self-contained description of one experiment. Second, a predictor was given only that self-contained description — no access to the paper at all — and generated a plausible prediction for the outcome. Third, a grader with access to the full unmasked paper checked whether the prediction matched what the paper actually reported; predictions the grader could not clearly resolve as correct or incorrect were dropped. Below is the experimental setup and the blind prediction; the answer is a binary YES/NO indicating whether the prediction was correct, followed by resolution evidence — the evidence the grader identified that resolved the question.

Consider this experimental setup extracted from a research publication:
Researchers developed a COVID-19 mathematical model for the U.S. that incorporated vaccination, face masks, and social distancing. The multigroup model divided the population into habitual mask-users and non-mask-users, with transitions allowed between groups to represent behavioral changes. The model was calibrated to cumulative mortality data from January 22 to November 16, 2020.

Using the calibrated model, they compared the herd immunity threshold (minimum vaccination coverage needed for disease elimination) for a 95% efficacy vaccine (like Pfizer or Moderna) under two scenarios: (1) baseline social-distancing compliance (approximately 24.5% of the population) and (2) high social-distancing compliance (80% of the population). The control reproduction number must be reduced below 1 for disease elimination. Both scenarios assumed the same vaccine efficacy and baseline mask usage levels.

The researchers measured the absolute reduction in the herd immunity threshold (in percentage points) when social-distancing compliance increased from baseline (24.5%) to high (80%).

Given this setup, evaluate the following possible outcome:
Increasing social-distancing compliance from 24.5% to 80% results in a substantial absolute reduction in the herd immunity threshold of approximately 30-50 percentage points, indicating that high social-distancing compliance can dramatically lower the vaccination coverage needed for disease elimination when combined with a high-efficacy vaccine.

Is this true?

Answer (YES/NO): NO